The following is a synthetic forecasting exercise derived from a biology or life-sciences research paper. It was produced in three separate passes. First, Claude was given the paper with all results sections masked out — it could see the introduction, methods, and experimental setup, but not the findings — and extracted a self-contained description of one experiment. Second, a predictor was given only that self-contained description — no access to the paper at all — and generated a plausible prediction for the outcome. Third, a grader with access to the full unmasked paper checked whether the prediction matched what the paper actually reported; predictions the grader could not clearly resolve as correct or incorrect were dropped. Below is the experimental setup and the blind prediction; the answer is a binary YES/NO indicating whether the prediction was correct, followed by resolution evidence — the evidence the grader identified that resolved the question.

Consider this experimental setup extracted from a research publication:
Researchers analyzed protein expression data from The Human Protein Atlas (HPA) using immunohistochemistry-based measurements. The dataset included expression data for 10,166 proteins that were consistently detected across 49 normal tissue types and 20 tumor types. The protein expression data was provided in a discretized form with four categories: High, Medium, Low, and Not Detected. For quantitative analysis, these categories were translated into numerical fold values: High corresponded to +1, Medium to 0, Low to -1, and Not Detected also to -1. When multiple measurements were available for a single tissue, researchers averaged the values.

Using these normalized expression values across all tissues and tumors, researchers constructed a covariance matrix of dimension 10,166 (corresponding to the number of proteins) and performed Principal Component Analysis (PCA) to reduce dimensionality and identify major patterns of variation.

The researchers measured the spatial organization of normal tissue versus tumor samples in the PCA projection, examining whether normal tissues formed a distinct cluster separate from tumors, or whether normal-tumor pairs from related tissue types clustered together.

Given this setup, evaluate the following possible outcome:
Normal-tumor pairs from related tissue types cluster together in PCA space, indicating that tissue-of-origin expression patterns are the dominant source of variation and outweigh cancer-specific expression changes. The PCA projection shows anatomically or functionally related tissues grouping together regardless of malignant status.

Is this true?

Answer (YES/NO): NO